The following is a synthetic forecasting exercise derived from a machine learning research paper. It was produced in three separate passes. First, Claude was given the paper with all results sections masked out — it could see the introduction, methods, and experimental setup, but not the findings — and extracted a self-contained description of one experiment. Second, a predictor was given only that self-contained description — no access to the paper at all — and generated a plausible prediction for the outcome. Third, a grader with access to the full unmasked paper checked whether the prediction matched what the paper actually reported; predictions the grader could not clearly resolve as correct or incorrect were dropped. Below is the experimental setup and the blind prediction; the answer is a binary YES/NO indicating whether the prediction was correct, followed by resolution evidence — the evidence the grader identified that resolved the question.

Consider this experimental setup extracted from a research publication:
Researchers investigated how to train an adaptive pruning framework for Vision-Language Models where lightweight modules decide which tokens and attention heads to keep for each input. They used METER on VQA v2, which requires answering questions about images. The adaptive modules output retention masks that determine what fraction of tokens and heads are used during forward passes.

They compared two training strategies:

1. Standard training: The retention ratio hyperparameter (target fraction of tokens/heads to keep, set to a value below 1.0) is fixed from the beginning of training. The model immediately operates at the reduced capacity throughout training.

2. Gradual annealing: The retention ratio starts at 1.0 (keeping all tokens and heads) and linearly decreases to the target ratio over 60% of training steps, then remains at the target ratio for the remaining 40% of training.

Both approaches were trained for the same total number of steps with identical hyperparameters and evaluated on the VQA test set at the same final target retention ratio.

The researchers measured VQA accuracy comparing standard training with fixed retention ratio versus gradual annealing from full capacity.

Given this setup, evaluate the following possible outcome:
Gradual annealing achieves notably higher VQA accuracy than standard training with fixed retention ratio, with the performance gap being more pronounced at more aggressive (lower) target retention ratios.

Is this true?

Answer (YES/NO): YES